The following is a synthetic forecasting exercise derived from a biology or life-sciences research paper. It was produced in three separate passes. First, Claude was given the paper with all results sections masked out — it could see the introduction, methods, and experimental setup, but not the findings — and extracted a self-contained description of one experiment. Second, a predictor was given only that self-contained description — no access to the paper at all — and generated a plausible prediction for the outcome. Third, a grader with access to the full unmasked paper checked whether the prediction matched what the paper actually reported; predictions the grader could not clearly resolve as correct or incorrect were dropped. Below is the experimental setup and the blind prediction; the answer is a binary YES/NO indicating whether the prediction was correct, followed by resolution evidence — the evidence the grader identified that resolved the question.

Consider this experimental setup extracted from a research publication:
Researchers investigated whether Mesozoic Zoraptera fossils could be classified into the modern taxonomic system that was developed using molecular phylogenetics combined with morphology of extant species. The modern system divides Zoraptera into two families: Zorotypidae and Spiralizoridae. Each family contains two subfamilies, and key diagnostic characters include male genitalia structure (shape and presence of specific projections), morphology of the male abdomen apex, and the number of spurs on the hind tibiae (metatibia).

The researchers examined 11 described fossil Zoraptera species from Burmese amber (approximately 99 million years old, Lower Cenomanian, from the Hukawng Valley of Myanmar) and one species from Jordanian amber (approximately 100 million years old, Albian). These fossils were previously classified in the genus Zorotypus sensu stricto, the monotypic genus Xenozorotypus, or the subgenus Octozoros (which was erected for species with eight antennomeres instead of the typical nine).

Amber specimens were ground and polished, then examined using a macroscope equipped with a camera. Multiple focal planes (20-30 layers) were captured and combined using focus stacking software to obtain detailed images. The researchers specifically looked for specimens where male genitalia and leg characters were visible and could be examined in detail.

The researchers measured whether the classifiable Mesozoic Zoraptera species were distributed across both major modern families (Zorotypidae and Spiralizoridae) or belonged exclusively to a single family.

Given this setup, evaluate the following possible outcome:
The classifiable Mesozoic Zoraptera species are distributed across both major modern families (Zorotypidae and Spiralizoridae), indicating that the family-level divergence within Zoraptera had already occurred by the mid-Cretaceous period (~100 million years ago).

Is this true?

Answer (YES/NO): YES